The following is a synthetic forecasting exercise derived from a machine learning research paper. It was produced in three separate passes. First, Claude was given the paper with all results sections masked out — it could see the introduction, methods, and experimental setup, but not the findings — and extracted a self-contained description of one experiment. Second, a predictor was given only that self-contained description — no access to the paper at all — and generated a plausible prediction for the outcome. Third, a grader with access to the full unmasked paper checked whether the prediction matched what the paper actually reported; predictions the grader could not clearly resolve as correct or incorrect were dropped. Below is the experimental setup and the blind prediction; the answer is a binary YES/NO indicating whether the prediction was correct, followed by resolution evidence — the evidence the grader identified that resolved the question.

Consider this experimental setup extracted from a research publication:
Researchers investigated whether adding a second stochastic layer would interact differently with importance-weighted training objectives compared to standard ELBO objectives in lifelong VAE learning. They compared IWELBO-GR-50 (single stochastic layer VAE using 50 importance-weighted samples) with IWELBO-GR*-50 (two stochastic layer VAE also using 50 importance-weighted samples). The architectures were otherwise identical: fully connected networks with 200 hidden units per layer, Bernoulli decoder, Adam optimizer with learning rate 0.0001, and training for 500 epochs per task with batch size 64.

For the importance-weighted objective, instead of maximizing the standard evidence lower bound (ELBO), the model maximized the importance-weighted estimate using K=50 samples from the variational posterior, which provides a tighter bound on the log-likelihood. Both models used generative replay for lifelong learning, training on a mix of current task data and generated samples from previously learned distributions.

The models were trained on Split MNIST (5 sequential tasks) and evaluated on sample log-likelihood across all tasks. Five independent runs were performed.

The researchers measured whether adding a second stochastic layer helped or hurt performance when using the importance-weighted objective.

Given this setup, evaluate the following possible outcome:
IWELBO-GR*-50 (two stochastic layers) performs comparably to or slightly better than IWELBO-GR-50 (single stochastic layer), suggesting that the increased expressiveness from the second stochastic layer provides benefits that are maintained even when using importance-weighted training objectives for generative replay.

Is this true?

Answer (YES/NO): NO